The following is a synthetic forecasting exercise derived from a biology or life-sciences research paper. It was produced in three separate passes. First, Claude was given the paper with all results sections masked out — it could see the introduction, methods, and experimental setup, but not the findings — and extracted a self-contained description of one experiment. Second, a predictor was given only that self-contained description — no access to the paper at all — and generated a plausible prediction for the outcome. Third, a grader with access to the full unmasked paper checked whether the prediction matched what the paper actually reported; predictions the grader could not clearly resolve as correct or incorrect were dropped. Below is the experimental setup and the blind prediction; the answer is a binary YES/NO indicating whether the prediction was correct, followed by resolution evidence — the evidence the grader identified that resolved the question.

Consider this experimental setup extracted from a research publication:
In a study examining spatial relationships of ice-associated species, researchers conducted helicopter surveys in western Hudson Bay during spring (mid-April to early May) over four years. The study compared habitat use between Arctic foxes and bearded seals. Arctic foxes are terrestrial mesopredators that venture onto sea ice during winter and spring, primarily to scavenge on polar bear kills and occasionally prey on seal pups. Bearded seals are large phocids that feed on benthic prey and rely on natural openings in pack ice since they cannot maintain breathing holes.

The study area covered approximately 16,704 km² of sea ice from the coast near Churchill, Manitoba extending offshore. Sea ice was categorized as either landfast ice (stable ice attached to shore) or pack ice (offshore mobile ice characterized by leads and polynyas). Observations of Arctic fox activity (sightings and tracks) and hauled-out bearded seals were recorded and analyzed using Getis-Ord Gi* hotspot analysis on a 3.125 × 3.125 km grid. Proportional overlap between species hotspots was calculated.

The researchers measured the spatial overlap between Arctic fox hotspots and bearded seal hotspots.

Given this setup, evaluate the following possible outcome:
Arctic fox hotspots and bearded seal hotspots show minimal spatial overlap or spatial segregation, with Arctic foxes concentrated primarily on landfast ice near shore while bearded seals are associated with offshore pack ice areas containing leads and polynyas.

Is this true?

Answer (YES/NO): NO